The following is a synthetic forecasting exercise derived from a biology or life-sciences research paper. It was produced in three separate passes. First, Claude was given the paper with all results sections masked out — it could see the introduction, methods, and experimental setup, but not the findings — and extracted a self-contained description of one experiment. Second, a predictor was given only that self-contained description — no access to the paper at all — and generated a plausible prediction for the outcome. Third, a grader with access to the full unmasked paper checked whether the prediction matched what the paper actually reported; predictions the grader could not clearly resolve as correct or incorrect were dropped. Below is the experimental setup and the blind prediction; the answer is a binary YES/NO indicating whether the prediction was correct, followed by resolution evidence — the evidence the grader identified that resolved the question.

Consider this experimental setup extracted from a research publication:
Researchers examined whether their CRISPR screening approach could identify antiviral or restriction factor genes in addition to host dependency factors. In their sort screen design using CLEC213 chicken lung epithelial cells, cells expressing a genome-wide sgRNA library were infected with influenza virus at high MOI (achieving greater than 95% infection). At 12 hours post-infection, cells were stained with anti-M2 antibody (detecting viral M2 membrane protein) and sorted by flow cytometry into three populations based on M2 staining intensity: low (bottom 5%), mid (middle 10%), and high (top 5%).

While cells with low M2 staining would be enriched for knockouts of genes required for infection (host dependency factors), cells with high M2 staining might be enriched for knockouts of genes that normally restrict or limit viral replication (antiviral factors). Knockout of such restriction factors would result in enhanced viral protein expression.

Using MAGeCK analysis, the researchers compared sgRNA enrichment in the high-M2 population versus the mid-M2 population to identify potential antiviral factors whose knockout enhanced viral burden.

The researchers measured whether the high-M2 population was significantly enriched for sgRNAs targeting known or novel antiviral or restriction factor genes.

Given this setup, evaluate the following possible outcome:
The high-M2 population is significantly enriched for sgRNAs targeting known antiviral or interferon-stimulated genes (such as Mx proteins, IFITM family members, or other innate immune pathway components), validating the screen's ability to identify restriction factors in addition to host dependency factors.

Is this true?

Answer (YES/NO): NO